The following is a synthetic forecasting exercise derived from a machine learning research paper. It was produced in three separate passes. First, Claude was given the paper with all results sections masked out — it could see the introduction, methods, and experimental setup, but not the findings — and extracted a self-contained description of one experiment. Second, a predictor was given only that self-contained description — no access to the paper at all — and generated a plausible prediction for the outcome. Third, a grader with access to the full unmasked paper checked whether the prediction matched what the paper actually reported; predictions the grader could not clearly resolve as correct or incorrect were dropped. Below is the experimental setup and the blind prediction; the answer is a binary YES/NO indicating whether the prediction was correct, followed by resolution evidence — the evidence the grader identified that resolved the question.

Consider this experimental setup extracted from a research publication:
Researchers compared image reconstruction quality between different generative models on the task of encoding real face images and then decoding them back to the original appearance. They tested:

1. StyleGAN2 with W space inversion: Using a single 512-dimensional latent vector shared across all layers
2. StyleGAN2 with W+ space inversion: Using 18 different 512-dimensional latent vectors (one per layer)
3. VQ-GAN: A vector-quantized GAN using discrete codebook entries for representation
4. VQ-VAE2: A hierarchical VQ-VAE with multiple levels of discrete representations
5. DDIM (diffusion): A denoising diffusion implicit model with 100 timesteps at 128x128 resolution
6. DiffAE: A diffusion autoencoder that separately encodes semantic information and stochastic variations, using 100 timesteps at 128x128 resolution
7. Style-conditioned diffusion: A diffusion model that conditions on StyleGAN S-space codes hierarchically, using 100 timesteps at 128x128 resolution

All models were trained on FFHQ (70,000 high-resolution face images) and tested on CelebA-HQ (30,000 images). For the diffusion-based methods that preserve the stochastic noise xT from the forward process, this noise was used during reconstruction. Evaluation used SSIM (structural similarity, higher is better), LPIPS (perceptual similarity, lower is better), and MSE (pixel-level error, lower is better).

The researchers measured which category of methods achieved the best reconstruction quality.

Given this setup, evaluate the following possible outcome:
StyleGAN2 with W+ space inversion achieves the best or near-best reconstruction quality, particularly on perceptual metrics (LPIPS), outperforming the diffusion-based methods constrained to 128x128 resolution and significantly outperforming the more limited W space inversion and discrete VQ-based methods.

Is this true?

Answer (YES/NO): NO